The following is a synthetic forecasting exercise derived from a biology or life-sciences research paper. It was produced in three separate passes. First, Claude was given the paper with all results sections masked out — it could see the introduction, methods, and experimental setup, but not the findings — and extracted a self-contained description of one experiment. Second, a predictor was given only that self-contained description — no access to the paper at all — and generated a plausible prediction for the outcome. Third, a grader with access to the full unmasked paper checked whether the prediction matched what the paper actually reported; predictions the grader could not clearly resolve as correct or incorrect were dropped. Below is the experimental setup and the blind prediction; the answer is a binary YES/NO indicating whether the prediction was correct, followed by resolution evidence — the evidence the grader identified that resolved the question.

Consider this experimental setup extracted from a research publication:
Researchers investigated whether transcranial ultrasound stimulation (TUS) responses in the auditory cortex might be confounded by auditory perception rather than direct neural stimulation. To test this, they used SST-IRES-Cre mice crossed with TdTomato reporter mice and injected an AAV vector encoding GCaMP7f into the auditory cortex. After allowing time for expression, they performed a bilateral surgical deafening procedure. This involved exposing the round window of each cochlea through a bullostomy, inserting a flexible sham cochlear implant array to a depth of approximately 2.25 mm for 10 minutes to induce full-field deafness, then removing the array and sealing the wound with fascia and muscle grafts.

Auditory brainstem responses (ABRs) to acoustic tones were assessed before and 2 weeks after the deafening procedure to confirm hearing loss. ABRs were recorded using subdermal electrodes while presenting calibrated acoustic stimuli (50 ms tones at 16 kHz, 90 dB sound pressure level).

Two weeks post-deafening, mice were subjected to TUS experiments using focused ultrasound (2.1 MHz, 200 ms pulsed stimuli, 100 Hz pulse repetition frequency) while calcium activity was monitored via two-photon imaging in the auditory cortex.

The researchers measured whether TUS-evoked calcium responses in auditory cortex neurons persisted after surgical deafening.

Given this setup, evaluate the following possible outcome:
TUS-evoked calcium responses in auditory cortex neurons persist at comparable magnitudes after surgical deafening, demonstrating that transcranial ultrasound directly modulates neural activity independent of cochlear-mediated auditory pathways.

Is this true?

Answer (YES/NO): YES